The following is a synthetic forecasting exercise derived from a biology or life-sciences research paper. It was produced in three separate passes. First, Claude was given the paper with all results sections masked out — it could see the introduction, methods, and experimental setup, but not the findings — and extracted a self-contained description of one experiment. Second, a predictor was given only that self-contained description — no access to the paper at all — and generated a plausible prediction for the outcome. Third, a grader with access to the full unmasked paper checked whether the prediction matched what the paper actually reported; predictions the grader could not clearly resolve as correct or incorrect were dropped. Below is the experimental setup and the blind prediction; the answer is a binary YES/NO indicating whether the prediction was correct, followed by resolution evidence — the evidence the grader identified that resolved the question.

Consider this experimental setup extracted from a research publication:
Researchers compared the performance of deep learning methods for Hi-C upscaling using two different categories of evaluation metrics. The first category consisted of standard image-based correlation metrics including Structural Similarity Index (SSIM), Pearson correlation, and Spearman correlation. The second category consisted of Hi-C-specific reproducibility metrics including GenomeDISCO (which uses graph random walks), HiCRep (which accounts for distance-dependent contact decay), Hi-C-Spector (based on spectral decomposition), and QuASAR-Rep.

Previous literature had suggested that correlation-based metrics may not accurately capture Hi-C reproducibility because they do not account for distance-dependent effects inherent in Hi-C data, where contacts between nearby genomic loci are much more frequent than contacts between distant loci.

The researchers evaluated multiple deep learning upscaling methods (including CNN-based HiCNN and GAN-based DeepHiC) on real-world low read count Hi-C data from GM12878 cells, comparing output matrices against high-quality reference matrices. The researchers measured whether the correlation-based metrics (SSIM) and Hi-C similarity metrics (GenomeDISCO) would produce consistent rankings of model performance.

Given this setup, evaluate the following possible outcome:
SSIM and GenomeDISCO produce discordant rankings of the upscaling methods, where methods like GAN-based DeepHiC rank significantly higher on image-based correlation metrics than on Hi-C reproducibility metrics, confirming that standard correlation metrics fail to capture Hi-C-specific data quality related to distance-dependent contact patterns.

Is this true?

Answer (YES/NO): YES